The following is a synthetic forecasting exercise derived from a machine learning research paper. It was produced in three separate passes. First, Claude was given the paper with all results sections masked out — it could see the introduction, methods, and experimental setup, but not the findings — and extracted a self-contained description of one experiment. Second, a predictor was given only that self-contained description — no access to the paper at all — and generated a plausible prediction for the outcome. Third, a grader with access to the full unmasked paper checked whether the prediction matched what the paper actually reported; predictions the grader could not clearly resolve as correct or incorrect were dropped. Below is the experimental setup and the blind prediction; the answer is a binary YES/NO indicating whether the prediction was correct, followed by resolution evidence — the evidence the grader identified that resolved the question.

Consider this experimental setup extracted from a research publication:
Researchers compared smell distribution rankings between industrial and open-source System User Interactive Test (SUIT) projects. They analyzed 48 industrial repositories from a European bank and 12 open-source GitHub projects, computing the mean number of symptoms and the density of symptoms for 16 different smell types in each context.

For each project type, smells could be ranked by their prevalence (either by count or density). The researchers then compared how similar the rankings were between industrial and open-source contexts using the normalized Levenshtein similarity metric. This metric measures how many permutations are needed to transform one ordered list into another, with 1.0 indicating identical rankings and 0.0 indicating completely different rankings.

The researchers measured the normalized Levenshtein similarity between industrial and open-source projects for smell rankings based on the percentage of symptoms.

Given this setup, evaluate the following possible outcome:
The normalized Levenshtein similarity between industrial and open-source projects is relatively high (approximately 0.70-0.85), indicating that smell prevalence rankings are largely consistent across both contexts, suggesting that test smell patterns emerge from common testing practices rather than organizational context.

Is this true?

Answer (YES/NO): NO